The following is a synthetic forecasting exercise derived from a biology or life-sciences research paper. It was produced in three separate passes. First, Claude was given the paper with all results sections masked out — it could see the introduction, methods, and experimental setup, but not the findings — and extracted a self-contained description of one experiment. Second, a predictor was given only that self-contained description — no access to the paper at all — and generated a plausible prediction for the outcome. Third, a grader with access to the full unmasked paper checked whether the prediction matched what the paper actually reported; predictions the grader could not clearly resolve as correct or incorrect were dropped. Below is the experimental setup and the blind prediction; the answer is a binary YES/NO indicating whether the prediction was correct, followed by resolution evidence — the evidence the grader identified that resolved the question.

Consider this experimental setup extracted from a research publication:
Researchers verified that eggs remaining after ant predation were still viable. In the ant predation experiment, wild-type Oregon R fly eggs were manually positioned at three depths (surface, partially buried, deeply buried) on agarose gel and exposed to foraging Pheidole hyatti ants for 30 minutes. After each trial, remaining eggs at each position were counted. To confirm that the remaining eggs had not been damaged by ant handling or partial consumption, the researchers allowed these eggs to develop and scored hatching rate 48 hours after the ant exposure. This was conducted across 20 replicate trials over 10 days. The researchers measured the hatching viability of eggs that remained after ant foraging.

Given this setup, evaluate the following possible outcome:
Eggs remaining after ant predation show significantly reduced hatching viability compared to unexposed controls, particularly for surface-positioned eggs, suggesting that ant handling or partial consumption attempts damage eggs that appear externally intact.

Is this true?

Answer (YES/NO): NO